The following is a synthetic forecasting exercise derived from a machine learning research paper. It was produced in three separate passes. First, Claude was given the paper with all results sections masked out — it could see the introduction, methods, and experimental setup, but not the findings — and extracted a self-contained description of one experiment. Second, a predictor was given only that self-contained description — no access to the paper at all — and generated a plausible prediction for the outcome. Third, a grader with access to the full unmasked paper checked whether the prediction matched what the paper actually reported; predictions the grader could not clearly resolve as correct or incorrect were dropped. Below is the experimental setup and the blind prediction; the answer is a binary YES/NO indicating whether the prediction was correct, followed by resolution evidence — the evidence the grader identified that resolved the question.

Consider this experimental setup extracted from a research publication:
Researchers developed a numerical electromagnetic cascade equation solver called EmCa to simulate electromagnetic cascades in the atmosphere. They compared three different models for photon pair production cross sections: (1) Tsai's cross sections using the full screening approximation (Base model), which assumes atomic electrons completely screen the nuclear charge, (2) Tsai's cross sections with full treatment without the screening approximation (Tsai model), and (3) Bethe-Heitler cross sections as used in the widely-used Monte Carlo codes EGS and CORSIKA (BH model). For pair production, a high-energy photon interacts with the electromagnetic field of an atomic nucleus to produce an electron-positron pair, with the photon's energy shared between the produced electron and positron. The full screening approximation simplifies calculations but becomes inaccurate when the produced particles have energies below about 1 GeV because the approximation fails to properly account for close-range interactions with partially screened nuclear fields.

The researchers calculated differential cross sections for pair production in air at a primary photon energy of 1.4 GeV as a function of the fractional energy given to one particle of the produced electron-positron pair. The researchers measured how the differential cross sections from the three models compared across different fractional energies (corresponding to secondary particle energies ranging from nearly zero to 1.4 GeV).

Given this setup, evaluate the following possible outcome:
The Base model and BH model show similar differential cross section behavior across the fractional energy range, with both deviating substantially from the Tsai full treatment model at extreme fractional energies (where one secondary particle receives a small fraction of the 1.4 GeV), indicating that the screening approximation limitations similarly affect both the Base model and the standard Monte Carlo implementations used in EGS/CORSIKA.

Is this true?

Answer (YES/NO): NO